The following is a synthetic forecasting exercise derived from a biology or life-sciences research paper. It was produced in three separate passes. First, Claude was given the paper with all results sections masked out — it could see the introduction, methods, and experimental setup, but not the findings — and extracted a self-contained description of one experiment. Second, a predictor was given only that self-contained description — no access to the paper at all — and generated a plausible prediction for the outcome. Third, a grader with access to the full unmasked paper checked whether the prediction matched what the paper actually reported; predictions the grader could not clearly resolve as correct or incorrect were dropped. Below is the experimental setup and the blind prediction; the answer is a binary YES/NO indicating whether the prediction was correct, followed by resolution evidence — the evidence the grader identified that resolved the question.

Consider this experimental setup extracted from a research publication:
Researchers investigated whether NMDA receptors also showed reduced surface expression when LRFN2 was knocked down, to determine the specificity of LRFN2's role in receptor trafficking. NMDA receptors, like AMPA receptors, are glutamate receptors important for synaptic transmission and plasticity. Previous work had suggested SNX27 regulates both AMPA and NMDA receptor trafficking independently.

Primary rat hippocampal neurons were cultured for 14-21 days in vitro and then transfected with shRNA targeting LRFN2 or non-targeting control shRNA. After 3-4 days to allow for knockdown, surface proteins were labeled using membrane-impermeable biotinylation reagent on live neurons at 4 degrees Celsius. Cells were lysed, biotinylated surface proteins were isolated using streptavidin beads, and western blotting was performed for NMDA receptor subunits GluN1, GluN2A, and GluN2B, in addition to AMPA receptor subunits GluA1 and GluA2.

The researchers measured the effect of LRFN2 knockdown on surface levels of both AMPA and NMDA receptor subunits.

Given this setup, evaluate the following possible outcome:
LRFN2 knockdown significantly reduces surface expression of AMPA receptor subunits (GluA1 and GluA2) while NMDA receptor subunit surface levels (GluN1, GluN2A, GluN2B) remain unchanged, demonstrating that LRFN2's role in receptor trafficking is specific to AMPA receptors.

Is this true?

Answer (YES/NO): NO